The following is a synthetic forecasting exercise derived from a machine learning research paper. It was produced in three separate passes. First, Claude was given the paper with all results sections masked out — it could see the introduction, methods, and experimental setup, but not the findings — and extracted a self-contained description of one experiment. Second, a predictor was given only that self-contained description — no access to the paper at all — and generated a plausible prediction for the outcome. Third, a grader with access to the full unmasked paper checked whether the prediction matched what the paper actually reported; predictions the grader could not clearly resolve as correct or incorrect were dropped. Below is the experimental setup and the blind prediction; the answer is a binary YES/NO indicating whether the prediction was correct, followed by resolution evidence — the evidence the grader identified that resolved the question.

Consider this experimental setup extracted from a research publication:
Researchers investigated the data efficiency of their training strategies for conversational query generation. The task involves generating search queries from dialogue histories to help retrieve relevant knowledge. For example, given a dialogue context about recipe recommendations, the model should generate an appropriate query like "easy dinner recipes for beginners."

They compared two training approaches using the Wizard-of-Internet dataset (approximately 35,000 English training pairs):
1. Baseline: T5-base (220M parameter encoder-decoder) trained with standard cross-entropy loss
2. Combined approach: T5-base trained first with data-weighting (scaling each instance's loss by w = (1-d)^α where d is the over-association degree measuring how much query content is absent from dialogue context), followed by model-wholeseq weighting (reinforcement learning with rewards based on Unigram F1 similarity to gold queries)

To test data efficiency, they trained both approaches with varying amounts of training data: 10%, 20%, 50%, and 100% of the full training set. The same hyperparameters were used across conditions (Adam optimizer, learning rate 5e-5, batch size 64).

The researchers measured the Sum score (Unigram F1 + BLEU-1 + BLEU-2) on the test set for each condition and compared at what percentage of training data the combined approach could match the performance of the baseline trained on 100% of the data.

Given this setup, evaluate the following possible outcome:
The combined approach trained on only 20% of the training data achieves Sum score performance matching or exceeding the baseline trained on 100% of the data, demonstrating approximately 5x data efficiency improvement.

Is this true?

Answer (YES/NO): NO